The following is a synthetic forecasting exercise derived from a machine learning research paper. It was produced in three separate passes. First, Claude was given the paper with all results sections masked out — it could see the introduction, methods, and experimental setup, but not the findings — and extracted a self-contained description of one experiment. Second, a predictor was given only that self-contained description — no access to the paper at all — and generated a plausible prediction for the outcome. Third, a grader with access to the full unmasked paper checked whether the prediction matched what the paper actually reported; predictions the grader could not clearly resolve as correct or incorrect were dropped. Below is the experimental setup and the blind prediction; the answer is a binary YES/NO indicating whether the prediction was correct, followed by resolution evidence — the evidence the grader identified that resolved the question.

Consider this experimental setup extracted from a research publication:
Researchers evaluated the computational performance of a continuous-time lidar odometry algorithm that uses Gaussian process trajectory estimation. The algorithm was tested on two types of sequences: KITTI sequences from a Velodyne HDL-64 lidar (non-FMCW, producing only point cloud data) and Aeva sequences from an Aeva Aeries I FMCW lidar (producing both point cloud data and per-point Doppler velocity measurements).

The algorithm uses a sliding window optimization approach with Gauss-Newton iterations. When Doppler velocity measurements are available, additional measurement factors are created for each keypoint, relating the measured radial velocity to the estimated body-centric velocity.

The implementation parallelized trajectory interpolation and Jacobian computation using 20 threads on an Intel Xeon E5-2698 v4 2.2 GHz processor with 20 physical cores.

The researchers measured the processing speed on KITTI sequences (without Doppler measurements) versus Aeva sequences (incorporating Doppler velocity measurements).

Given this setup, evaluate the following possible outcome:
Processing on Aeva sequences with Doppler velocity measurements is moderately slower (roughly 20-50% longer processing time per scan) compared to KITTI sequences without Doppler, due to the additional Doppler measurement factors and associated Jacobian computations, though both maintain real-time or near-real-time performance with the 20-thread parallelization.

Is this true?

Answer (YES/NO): NO